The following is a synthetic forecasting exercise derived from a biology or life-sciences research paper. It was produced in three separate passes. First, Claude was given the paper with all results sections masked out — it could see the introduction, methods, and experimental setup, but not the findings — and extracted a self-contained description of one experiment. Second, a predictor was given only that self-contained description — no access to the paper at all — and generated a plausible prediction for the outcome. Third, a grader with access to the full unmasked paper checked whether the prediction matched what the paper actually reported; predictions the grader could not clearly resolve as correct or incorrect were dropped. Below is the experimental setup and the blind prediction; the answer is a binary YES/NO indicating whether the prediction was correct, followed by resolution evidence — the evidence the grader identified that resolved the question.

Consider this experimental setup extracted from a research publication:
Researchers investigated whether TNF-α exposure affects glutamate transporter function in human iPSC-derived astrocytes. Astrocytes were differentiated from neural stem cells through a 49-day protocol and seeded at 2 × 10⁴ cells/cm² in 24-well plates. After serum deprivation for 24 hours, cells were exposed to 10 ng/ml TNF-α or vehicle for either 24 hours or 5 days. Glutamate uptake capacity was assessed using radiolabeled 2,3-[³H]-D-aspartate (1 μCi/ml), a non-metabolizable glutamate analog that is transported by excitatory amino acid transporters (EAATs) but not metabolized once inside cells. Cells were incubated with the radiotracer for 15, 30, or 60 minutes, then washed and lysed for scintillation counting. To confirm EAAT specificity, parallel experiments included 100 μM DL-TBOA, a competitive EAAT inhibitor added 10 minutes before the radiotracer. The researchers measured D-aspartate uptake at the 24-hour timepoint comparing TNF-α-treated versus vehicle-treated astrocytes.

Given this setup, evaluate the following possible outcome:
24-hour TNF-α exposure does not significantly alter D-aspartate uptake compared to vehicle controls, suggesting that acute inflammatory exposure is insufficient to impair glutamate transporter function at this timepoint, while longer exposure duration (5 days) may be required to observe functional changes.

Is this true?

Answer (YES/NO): NO